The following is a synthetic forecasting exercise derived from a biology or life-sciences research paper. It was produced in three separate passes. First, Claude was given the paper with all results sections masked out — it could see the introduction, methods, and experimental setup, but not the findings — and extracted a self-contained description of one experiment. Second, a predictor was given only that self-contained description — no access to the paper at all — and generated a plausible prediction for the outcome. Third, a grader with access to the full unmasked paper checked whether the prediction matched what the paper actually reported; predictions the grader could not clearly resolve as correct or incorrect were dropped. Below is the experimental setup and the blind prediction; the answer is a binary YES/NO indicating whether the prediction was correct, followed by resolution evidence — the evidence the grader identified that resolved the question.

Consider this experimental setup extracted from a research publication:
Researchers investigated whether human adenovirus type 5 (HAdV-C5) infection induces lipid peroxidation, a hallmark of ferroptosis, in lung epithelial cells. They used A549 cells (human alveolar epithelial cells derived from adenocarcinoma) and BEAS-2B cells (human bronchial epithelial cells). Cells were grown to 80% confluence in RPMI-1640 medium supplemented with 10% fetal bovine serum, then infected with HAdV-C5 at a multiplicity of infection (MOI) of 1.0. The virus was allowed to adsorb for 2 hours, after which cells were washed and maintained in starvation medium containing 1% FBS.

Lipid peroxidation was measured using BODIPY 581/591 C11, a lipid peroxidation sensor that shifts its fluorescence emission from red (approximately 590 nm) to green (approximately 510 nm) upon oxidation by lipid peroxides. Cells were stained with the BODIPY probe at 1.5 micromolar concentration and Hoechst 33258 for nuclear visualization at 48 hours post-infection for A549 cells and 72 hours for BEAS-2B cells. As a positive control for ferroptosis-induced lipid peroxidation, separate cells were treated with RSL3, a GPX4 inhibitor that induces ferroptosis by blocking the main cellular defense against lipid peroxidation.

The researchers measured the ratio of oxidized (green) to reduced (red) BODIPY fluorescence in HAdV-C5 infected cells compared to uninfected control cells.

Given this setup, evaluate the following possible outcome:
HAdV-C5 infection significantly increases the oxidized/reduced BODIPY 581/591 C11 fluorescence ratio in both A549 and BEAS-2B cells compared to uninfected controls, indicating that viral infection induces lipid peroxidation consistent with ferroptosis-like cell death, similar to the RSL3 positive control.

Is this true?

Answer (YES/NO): NO